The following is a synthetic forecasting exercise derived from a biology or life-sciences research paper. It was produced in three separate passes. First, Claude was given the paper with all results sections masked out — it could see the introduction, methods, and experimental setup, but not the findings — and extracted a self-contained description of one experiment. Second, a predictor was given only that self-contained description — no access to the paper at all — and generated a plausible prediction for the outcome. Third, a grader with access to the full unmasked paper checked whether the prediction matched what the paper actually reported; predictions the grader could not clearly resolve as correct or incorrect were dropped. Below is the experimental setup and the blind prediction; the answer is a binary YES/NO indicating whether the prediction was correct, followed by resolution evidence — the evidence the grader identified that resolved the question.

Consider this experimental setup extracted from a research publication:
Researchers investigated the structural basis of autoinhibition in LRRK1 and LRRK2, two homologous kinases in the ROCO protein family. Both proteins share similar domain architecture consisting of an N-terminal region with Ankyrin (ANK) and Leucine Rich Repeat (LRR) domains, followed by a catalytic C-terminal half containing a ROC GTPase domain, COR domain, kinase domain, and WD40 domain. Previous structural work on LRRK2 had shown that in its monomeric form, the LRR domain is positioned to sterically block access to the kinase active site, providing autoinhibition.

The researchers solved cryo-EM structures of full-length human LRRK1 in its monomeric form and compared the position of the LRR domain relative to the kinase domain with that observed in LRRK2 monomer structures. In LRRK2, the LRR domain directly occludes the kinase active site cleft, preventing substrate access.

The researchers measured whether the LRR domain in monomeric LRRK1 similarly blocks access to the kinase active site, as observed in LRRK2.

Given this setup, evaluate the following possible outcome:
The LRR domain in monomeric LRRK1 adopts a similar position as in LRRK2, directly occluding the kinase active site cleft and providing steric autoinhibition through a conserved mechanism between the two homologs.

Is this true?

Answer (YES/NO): NO